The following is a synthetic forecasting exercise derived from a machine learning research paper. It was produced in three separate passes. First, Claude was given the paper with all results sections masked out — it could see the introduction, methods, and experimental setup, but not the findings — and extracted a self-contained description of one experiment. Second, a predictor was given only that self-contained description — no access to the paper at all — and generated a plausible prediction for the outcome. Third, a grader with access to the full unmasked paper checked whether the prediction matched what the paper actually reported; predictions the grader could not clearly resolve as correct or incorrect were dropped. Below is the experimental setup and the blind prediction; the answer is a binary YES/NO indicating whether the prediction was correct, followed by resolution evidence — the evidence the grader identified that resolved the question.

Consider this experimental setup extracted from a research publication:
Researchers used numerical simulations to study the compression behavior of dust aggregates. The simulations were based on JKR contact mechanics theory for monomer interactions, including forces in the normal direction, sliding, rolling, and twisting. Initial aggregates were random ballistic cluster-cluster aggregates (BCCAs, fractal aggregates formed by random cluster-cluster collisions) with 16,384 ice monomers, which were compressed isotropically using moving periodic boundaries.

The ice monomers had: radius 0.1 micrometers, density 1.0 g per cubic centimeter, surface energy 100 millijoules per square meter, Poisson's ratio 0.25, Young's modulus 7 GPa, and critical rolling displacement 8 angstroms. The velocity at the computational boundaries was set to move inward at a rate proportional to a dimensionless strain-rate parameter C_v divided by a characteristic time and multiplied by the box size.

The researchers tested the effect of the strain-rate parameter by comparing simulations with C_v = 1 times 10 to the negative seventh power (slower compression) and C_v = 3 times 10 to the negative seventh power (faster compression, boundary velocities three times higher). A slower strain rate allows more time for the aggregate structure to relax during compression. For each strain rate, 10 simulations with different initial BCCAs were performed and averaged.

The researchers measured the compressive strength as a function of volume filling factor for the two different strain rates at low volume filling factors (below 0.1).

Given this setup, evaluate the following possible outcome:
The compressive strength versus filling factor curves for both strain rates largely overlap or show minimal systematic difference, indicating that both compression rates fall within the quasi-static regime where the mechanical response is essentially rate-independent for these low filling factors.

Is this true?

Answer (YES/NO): YES